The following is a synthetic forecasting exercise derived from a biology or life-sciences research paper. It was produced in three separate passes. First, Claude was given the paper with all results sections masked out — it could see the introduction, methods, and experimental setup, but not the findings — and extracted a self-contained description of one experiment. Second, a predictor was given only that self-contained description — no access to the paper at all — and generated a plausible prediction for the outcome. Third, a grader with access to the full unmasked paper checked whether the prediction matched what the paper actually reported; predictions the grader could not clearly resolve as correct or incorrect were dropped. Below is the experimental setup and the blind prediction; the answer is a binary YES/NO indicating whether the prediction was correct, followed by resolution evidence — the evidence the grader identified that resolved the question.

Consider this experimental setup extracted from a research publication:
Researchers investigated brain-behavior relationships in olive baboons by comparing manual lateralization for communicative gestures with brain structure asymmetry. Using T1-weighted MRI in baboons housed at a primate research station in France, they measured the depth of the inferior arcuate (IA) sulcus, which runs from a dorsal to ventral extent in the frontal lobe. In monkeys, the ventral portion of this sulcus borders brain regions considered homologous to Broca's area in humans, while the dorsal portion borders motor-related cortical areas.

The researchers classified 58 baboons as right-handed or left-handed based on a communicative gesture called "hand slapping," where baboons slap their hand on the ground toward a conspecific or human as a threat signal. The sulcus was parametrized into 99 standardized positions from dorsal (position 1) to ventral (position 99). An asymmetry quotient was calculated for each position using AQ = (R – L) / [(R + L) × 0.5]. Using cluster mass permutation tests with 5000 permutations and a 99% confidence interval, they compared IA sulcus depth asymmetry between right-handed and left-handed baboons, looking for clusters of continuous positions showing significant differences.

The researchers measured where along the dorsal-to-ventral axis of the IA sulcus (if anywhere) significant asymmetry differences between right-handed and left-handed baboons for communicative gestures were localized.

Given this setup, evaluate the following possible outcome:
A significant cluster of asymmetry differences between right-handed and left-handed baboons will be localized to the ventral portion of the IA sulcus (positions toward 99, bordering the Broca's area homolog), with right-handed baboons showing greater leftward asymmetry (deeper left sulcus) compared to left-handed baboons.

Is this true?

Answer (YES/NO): YES